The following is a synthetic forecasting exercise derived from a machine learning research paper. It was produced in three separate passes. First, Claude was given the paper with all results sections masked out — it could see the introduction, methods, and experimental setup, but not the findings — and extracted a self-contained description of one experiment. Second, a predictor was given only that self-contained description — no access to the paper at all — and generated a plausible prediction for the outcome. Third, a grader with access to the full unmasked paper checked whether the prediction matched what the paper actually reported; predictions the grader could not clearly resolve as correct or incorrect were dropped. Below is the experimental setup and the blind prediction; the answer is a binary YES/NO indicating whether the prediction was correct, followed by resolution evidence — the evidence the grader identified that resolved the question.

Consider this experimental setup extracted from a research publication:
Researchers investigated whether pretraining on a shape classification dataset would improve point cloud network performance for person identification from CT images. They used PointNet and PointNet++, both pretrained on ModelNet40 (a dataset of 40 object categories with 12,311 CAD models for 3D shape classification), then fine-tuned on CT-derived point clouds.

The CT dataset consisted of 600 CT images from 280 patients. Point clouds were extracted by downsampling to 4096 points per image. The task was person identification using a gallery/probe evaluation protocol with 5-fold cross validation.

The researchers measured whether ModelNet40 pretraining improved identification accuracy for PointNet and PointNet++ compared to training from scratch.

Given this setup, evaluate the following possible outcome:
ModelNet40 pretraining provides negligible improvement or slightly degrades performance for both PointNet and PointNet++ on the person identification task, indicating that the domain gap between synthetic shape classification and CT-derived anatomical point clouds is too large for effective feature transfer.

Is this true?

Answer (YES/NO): YES